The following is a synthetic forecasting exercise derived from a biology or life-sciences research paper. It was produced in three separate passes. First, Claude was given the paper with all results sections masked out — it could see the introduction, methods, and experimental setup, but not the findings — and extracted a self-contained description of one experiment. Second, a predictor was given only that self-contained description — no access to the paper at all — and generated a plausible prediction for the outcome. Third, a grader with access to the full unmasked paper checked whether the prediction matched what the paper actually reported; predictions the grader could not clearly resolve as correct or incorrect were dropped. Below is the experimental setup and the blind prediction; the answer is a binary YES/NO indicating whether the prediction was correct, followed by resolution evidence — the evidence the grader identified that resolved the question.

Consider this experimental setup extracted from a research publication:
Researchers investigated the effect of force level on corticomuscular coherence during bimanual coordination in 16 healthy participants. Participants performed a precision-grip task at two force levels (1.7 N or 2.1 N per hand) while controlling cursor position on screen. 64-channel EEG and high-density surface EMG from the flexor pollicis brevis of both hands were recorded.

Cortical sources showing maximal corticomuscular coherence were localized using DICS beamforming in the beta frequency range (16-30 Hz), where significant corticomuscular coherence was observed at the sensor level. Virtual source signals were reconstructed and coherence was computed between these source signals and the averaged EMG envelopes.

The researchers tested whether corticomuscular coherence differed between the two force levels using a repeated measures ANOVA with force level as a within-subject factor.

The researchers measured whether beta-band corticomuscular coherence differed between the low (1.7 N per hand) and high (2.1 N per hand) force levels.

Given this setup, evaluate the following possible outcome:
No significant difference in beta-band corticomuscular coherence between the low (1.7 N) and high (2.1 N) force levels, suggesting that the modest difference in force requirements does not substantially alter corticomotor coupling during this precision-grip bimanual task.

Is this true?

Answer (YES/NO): NO